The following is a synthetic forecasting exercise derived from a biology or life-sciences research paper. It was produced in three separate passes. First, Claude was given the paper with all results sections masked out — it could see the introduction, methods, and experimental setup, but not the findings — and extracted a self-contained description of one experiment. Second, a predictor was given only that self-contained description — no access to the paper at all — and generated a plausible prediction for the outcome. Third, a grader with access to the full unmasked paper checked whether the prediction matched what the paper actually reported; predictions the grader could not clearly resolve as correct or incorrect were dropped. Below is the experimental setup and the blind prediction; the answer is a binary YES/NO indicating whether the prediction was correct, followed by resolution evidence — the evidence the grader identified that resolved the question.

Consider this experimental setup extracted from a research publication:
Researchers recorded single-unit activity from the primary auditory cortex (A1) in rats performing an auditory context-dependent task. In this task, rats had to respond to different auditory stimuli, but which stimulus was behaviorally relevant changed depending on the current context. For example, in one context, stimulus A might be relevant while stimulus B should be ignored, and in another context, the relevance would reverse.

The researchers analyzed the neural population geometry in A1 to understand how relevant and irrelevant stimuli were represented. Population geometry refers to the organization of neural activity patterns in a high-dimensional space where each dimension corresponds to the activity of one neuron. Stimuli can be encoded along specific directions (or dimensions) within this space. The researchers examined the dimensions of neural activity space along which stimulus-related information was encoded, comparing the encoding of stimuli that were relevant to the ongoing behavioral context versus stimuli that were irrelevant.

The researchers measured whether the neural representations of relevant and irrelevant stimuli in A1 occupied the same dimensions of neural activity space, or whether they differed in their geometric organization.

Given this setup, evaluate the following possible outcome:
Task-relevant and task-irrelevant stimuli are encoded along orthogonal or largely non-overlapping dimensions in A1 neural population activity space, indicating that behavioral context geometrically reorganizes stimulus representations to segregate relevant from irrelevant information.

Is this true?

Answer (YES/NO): NO